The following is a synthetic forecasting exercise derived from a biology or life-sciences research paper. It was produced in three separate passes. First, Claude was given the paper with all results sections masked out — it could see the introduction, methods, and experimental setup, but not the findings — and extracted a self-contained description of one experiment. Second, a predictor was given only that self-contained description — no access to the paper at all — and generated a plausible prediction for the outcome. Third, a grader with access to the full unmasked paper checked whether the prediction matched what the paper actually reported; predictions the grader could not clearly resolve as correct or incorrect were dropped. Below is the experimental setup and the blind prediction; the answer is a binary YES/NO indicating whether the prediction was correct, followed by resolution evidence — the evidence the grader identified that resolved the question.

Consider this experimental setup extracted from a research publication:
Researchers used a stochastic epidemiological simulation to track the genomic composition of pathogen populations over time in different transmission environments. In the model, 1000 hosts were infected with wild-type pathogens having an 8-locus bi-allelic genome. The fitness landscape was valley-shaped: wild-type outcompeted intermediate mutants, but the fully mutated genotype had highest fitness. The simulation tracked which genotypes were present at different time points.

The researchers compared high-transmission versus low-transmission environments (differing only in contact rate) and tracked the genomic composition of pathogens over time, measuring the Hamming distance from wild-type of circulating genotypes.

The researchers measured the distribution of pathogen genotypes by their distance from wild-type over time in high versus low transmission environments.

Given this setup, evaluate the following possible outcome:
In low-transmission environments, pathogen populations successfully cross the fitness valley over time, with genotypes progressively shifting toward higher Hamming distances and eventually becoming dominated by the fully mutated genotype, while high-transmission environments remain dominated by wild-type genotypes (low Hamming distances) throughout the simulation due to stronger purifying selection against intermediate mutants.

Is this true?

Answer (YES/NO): YES